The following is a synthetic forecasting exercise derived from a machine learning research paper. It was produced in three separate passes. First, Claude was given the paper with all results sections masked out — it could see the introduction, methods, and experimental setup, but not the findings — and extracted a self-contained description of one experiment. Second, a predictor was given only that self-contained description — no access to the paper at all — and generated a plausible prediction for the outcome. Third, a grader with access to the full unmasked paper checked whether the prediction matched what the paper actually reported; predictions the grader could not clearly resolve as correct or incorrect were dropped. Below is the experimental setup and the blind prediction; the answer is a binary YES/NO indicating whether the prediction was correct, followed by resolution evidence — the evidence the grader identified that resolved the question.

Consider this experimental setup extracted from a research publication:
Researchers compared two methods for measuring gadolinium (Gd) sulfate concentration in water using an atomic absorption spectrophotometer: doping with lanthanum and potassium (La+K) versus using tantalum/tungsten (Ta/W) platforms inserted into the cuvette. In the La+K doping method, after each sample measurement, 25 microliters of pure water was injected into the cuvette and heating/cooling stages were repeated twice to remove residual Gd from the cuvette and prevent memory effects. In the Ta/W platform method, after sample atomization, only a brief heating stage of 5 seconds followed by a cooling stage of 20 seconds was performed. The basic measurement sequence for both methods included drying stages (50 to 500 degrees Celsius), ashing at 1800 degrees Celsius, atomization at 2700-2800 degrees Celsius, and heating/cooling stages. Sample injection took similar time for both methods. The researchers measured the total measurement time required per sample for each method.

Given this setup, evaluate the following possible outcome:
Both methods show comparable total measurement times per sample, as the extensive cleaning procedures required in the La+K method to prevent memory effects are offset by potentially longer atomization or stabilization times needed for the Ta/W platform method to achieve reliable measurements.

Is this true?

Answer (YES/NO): NO